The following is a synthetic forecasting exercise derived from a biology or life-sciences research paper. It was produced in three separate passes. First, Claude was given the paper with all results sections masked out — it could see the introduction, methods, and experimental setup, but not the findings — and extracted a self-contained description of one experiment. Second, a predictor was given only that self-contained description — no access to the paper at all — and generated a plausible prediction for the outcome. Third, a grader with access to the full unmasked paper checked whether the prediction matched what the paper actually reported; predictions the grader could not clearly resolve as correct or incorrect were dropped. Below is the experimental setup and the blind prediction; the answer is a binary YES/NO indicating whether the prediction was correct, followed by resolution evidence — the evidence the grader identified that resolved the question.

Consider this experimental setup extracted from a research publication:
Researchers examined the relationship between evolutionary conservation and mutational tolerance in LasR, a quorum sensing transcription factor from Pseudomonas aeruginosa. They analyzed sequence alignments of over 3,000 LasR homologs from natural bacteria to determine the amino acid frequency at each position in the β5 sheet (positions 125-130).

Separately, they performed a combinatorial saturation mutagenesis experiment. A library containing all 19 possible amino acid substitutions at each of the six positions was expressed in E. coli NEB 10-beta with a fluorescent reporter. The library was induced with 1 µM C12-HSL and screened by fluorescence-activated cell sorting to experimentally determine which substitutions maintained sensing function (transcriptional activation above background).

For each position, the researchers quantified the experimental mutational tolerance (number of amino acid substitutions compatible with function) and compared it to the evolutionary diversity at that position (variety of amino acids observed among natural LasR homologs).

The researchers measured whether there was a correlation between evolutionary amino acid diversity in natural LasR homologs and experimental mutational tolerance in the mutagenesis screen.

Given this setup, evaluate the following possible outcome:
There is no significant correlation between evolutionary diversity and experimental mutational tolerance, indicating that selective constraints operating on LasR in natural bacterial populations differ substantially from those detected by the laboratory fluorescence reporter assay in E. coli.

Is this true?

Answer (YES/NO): NO